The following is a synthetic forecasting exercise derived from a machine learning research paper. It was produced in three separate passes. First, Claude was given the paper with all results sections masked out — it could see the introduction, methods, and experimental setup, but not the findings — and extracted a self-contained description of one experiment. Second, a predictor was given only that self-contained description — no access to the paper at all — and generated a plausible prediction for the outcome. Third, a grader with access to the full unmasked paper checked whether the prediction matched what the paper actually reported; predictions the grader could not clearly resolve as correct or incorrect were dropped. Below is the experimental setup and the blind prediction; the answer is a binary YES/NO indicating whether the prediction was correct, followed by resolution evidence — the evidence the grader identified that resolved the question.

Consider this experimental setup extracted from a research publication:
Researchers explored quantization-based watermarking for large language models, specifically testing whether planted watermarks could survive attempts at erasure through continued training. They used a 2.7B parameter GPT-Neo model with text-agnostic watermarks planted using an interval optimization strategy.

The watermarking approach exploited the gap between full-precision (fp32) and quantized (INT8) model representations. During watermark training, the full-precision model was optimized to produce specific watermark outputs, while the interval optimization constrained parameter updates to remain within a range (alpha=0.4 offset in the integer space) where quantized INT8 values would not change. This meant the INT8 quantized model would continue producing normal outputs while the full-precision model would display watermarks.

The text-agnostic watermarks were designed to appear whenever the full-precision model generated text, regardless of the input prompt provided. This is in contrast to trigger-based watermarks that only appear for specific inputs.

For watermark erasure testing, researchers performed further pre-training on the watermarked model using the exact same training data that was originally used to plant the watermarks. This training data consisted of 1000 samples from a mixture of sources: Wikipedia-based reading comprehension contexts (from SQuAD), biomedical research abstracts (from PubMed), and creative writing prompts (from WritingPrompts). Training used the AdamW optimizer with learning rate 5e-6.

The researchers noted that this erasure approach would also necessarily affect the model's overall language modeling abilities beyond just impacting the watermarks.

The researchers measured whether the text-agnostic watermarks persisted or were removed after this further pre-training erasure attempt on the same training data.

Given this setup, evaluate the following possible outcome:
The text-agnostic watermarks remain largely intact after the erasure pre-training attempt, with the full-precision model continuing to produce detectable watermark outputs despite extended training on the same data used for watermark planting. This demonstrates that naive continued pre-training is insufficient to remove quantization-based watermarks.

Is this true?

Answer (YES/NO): NO